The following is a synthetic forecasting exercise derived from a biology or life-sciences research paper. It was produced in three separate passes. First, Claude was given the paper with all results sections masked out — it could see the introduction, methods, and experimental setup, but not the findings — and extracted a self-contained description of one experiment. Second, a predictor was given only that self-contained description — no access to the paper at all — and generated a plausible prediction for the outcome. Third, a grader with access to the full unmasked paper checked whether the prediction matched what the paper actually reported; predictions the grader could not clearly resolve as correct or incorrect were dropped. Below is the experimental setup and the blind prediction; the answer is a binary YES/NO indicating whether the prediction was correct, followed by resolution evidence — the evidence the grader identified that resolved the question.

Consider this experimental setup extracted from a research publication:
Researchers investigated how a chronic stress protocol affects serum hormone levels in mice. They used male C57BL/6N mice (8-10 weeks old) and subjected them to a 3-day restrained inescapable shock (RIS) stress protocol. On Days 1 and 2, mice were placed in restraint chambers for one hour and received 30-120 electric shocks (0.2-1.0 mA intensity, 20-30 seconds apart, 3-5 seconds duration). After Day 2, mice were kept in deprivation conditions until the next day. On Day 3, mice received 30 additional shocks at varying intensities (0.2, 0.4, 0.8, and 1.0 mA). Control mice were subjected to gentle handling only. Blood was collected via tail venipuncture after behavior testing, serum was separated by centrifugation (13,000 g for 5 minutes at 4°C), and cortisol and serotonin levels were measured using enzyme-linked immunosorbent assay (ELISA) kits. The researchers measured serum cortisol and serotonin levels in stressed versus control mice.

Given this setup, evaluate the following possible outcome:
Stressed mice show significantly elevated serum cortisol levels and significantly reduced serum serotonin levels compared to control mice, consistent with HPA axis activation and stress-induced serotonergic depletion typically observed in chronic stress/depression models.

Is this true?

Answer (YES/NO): YES